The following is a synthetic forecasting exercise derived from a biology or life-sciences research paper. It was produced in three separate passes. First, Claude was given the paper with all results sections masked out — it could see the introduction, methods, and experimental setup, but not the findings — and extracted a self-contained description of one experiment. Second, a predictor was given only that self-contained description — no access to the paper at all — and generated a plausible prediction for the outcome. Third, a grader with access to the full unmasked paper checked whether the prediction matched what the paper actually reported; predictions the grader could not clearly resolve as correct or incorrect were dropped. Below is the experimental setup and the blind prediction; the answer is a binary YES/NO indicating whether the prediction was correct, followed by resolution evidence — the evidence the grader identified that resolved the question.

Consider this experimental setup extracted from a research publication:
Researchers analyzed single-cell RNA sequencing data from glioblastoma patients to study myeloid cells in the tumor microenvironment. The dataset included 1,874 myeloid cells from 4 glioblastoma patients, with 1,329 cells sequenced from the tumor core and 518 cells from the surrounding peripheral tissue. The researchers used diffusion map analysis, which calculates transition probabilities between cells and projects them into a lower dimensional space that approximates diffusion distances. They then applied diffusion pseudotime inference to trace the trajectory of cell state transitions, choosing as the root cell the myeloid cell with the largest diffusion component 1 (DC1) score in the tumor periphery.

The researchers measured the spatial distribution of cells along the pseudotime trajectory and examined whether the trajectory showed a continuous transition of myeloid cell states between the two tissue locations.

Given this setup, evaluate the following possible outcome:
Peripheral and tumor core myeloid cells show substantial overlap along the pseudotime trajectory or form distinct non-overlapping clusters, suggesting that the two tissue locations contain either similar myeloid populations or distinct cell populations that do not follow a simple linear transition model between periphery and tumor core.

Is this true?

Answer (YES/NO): NO